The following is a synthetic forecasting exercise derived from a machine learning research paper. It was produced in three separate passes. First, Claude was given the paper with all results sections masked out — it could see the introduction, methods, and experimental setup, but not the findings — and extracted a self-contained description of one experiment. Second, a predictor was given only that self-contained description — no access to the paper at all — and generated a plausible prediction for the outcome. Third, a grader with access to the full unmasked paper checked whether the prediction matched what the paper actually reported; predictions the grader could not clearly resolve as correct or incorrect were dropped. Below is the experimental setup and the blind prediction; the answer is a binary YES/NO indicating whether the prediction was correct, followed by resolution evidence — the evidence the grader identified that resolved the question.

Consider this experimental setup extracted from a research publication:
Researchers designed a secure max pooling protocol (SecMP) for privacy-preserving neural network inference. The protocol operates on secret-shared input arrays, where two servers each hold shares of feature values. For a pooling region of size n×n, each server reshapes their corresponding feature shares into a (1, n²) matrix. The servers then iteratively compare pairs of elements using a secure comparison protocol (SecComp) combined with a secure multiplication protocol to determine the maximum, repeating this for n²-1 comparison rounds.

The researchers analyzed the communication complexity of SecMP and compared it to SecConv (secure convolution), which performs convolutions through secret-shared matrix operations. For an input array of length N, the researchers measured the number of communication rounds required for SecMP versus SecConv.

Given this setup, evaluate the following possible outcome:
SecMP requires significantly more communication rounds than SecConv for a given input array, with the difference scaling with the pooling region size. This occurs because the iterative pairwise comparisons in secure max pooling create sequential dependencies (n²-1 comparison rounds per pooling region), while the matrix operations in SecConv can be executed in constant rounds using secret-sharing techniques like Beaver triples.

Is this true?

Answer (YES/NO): NO